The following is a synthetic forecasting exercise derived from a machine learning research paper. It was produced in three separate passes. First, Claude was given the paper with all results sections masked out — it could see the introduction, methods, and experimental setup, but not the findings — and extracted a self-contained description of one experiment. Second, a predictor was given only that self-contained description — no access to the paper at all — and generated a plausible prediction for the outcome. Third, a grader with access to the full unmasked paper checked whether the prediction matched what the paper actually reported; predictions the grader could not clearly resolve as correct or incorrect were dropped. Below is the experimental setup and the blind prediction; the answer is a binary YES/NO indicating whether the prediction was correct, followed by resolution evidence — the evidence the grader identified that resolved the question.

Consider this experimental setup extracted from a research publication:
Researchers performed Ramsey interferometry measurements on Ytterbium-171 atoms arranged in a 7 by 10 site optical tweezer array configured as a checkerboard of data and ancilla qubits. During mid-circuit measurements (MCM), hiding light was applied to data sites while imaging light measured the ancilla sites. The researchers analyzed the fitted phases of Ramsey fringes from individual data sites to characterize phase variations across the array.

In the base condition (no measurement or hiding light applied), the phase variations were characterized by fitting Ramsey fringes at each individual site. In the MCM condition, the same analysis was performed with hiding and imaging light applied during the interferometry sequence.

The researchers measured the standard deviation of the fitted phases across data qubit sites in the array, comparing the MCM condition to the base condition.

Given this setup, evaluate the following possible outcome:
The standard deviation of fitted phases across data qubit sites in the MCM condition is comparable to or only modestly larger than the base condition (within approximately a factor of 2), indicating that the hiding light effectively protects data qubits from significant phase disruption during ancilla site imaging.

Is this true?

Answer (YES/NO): NO